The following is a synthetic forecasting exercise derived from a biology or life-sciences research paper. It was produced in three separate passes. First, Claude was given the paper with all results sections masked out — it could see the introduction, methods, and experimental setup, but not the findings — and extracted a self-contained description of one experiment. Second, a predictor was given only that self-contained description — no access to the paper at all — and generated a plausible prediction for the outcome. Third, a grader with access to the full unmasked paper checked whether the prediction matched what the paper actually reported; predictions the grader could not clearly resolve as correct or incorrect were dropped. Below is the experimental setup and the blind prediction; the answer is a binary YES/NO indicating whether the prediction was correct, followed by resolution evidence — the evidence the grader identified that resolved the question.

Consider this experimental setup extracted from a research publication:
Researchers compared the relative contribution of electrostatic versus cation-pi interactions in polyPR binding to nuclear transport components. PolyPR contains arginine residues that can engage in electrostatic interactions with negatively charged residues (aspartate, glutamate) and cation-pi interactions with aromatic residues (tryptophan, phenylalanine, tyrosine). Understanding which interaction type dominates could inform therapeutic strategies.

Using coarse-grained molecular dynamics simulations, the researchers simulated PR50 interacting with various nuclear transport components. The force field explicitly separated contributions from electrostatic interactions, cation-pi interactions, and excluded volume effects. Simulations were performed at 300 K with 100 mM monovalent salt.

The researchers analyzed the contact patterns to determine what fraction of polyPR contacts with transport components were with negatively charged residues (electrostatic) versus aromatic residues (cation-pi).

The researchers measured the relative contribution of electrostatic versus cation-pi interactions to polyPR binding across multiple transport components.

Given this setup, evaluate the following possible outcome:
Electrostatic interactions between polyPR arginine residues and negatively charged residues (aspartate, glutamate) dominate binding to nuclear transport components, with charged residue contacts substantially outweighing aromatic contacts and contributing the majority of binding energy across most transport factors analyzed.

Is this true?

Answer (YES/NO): YES